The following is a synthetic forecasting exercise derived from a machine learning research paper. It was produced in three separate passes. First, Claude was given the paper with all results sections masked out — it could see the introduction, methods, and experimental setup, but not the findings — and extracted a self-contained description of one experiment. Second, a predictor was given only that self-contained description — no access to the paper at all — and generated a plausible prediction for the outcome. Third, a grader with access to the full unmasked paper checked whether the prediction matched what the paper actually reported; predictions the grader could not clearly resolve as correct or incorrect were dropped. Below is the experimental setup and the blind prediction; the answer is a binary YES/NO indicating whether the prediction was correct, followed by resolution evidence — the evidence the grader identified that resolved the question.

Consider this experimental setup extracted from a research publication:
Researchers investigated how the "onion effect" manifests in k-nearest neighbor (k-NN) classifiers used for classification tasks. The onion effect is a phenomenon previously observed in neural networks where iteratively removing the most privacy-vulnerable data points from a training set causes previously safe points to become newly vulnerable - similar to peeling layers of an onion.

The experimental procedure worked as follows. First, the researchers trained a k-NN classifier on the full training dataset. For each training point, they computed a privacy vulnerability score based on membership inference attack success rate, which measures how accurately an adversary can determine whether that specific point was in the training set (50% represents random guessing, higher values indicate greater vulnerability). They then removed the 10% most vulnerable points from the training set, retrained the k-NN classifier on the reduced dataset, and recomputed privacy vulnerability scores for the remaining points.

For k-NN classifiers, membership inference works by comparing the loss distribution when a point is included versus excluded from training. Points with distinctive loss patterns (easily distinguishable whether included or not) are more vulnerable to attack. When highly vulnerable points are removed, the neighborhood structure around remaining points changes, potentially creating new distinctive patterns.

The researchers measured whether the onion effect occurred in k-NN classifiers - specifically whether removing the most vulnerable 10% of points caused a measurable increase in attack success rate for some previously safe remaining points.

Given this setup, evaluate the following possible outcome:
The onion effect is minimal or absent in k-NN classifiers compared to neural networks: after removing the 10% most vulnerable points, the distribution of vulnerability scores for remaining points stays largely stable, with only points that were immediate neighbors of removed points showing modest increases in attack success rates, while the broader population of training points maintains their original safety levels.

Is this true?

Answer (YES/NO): NO